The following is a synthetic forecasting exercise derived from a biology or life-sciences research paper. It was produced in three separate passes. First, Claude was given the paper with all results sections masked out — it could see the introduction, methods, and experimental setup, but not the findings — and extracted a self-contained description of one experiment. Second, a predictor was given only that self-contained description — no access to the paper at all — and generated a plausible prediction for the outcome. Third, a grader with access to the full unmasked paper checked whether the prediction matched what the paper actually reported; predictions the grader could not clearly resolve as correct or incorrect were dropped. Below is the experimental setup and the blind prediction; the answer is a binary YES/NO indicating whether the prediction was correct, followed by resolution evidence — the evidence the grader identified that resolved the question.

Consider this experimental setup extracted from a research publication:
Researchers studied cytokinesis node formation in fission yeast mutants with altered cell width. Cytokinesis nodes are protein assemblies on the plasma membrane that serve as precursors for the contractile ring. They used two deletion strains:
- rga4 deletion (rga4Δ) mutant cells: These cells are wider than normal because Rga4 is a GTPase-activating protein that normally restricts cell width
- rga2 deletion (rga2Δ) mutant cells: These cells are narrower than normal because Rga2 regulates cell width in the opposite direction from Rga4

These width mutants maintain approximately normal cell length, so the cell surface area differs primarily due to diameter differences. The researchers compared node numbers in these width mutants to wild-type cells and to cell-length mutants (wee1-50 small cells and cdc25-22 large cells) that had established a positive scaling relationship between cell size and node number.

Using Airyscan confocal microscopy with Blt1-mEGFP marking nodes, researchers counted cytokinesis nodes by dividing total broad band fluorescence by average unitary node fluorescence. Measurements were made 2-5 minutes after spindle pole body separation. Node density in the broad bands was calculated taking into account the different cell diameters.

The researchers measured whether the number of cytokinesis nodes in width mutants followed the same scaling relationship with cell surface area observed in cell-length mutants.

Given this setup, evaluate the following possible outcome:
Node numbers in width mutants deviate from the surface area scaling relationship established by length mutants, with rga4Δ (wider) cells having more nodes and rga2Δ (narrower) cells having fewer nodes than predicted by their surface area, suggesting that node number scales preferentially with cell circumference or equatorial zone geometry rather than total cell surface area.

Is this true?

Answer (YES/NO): NO